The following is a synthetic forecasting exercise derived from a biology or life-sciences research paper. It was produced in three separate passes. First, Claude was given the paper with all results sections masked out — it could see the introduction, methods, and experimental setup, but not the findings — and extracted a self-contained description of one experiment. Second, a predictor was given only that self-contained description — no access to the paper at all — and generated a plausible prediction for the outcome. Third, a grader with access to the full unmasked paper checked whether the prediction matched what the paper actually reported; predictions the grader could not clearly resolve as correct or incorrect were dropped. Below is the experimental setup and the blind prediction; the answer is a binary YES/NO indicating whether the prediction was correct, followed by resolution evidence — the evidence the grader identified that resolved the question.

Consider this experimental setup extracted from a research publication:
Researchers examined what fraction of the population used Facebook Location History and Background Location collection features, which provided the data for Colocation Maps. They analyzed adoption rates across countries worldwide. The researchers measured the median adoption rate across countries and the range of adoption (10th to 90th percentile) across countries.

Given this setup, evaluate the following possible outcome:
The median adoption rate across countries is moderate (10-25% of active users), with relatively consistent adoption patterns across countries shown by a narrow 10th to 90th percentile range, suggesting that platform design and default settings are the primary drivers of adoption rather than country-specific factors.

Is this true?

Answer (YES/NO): NO